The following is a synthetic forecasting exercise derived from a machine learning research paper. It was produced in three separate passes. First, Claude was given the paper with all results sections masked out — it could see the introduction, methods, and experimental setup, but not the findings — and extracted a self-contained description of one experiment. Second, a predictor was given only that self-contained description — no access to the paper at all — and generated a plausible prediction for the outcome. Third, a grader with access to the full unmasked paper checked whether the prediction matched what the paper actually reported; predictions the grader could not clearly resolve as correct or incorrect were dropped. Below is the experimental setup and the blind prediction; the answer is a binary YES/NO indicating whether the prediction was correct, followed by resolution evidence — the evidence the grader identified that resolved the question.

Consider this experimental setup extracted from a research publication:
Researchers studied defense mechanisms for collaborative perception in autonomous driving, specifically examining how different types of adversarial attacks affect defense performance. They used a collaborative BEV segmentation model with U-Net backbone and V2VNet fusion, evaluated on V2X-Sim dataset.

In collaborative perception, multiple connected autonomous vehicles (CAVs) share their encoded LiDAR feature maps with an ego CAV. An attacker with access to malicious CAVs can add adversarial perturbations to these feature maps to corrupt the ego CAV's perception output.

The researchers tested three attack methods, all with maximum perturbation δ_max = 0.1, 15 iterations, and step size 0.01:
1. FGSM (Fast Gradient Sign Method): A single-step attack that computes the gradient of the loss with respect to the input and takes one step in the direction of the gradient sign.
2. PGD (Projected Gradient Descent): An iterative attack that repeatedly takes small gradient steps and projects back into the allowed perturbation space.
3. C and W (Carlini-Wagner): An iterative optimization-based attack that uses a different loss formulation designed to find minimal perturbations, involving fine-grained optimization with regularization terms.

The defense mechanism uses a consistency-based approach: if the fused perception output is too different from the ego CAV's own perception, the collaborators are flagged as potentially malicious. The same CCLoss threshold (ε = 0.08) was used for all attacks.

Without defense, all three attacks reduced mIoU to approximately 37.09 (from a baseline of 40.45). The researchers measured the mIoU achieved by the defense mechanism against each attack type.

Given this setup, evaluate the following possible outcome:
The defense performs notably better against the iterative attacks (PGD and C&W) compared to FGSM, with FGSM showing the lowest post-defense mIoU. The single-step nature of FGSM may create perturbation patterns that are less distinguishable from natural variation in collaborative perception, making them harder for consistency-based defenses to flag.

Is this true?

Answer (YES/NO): NO